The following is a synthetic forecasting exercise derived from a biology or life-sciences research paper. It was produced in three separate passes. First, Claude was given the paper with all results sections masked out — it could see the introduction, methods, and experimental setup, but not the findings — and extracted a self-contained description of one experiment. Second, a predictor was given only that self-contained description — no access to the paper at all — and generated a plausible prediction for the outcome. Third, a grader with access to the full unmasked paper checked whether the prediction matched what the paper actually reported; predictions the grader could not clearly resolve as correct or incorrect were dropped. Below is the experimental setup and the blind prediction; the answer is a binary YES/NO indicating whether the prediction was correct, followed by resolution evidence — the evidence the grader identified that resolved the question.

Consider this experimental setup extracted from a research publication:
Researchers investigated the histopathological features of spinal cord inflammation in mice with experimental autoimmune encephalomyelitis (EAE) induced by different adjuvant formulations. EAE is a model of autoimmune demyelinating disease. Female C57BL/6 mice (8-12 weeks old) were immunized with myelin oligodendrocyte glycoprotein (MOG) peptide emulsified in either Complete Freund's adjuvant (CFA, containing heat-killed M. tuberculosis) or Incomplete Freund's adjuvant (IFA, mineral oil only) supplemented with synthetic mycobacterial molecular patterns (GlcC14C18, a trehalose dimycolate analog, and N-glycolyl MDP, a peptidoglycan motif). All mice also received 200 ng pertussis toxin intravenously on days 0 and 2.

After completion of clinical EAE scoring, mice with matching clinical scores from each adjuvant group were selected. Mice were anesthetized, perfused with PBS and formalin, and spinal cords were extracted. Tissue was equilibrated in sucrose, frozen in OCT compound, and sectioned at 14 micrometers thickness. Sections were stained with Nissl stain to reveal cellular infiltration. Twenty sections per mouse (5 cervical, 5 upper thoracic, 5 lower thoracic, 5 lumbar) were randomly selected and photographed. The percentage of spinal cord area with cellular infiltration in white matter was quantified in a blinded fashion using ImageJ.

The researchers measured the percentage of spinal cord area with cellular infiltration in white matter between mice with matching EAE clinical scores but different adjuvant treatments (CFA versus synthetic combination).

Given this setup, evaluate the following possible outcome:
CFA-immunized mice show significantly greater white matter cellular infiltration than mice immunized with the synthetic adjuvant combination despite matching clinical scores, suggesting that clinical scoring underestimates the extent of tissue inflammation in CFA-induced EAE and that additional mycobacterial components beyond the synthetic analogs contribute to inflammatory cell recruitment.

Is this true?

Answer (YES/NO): NO